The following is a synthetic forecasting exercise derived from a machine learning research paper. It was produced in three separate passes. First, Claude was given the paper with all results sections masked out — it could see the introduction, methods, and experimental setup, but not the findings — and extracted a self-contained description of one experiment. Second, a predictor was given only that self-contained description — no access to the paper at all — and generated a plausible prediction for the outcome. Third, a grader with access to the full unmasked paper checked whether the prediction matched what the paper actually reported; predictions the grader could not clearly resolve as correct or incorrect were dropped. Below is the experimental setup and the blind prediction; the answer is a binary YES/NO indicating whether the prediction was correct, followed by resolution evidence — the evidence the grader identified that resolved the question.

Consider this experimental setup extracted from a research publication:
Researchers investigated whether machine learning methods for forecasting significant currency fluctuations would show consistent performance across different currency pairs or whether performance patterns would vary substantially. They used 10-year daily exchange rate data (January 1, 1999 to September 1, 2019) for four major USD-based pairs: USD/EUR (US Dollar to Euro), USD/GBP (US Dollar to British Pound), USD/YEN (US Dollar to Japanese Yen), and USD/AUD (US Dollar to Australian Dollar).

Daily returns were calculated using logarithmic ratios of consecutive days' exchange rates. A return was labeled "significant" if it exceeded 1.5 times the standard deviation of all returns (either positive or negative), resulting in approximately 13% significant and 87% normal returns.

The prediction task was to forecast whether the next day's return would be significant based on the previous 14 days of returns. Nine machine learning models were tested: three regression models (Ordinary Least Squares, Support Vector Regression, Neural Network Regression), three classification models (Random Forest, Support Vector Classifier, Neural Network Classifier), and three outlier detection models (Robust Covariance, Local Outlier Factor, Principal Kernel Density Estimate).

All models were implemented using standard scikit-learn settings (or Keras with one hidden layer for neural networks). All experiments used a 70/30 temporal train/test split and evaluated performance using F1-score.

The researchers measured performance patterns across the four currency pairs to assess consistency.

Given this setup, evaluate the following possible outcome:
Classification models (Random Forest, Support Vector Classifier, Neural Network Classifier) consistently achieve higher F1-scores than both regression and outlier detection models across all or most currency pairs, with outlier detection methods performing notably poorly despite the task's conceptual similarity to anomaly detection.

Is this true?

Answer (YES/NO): NO